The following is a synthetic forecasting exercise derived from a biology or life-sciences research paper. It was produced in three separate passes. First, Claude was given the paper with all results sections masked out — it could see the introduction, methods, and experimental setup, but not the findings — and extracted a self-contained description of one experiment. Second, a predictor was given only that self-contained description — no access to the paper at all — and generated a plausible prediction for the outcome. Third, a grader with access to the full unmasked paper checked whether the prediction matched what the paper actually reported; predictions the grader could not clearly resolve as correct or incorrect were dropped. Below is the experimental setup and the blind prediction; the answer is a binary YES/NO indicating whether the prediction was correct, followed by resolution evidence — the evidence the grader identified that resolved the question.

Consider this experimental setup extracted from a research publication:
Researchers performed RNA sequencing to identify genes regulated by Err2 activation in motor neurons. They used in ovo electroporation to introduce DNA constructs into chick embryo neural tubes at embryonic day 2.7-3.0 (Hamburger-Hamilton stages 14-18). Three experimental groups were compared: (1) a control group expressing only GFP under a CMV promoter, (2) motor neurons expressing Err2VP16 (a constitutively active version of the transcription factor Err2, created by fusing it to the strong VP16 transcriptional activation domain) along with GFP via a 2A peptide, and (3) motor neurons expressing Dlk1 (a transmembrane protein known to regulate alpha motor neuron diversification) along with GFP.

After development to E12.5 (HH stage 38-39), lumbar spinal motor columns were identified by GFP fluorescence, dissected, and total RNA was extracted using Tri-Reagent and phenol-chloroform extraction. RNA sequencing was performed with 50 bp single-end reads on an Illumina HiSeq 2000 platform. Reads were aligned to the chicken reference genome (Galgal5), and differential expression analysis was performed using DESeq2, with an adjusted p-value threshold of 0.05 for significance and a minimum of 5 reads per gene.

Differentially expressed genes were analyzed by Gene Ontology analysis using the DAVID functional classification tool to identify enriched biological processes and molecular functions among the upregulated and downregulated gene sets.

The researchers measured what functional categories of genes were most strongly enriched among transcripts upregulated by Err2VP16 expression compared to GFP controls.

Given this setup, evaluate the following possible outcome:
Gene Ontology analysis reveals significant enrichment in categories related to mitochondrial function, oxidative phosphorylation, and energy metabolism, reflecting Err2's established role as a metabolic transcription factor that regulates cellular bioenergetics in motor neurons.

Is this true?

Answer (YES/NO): NO